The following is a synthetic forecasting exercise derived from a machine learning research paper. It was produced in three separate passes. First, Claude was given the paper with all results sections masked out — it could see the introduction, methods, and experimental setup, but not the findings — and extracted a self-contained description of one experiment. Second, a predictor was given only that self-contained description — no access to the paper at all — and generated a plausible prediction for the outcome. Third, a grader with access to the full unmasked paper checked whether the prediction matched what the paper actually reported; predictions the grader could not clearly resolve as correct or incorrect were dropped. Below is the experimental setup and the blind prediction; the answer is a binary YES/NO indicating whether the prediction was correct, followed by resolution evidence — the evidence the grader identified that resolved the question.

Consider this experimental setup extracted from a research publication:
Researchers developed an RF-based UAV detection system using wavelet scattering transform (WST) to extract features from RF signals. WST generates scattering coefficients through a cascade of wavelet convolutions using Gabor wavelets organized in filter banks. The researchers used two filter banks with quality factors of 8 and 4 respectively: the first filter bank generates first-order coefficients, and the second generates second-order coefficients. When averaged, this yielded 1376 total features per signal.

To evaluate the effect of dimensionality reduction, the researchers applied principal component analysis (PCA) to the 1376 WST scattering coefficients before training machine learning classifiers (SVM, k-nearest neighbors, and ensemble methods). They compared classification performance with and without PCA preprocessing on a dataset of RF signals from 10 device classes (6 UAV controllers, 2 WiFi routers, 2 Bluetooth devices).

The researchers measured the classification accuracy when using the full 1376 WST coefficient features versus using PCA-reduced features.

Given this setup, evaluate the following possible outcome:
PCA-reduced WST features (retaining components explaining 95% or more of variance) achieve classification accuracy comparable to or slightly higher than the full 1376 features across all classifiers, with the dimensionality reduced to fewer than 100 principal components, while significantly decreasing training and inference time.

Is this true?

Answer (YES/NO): NO